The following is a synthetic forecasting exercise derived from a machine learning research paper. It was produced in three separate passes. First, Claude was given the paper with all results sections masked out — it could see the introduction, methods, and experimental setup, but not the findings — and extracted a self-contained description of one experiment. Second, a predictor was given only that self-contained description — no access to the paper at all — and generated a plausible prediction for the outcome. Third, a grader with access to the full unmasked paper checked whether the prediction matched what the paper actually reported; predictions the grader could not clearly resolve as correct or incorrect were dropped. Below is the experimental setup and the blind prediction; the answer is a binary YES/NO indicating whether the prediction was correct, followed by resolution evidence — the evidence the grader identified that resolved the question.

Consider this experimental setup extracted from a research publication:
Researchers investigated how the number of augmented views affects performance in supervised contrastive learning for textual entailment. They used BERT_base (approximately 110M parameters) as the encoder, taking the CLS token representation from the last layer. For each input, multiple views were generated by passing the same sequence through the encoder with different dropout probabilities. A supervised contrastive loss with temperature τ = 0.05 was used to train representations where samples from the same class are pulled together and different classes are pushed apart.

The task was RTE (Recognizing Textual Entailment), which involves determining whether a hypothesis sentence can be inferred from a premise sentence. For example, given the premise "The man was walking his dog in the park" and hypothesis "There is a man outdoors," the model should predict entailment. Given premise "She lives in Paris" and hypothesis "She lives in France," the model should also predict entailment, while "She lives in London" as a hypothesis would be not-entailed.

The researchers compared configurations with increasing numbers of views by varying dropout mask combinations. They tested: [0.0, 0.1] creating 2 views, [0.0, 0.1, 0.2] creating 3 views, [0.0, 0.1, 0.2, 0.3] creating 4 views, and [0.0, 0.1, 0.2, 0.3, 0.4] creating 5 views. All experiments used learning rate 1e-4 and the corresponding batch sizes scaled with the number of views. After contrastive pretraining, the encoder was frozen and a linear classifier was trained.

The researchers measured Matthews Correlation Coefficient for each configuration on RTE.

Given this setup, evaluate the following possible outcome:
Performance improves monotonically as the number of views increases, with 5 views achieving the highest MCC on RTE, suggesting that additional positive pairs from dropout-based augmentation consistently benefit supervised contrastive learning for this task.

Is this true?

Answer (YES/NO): NO